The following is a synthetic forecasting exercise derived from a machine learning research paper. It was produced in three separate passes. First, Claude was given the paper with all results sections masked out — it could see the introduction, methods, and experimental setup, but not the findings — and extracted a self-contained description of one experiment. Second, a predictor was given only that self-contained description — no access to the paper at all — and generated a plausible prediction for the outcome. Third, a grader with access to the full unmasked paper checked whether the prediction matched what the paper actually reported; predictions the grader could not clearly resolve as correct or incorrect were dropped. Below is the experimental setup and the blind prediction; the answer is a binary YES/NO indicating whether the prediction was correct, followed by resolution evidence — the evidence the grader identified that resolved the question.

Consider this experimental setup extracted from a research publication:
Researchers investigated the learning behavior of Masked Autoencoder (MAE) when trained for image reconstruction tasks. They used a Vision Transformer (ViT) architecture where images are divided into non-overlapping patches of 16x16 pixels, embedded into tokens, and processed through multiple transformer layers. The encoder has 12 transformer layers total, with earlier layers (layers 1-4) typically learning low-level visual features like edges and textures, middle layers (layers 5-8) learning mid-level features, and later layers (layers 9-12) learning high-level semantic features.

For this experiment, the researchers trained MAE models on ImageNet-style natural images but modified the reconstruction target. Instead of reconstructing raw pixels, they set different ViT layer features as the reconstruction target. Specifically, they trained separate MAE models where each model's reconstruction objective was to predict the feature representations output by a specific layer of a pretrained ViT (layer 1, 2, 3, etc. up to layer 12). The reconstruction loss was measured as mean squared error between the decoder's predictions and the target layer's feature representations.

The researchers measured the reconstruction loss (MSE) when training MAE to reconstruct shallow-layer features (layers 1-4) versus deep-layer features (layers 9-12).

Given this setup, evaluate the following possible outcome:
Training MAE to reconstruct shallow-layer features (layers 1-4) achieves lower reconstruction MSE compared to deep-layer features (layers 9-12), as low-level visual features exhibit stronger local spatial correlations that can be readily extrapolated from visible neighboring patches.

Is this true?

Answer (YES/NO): YES